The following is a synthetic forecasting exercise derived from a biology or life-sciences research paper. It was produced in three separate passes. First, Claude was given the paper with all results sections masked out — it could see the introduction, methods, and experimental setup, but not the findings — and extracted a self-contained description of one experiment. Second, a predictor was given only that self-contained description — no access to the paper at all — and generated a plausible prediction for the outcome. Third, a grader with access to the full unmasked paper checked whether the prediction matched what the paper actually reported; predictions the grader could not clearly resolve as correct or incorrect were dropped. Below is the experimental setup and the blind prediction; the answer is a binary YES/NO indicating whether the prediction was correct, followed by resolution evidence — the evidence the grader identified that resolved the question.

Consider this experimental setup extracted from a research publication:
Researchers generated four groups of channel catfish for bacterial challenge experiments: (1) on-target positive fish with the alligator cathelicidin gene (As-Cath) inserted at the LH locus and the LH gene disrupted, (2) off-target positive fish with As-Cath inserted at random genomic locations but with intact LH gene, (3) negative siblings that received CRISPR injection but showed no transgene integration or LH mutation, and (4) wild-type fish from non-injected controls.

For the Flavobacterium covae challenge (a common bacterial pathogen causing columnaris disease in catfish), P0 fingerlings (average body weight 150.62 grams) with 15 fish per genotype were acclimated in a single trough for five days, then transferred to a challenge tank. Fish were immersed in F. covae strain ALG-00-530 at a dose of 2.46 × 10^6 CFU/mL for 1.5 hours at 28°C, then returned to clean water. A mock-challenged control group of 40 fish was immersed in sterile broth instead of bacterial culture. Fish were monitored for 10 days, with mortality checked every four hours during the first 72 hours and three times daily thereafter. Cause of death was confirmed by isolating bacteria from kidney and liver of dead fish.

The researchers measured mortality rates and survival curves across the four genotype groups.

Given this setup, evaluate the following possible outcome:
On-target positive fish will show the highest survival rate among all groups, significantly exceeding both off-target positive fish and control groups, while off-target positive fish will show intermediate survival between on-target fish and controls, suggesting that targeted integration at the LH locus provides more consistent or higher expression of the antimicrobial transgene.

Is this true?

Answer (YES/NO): NO